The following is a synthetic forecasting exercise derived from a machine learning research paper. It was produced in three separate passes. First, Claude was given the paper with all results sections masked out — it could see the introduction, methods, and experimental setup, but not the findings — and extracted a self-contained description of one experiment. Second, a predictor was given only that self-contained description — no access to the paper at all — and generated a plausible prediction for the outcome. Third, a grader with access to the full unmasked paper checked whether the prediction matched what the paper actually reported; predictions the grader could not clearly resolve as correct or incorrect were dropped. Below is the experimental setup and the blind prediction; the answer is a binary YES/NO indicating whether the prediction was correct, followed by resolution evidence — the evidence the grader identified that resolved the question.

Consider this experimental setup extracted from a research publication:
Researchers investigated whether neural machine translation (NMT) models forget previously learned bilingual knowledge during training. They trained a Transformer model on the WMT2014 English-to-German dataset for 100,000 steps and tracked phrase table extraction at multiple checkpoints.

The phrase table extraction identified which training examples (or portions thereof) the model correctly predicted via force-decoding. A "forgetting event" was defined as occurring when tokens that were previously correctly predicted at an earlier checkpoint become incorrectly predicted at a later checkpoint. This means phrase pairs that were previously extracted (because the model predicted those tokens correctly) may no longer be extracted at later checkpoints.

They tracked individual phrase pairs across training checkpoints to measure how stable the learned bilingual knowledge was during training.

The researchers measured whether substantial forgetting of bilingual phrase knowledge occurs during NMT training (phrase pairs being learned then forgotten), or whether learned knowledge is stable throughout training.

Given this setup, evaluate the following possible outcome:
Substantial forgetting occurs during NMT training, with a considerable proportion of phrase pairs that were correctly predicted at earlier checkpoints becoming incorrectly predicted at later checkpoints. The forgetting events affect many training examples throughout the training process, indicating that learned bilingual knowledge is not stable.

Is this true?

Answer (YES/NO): NO